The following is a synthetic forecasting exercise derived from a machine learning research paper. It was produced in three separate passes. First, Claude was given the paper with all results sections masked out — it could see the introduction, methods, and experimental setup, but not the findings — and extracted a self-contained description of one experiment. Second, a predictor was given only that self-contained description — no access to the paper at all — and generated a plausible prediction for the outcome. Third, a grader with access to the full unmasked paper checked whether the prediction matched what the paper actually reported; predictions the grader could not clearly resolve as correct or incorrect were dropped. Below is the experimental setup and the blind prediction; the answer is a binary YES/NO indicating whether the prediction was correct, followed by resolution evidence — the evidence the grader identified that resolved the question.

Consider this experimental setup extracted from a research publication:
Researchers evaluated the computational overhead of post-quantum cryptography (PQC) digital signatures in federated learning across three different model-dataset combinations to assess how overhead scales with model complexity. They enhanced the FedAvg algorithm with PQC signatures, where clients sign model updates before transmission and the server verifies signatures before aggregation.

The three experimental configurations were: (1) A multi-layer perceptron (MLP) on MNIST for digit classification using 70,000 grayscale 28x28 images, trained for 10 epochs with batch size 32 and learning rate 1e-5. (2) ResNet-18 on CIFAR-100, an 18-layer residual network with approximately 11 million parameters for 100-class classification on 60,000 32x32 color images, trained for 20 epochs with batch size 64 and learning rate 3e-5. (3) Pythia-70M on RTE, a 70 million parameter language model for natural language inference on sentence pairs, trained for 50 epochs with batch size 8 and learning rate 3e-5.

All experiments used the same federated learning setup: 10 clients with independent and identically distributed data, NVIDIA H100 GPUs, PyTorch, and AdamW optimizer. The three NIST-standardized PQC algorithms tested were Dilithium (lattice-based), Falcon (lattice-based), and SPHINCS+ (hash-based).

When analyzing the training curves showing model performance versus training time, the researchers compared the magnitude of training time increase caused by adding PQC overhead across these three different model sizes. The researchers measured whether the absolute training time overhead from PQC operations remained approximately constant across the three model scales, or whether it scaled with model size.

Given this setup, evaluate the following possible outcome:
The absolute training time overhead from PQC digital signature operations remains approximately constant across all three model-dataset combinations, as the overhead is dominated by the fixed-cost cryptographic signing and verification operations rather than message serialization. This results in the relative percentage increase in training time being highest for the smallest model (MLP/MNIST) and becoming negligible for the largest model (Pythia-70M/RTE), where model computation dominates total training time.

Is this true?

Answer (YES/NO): YES